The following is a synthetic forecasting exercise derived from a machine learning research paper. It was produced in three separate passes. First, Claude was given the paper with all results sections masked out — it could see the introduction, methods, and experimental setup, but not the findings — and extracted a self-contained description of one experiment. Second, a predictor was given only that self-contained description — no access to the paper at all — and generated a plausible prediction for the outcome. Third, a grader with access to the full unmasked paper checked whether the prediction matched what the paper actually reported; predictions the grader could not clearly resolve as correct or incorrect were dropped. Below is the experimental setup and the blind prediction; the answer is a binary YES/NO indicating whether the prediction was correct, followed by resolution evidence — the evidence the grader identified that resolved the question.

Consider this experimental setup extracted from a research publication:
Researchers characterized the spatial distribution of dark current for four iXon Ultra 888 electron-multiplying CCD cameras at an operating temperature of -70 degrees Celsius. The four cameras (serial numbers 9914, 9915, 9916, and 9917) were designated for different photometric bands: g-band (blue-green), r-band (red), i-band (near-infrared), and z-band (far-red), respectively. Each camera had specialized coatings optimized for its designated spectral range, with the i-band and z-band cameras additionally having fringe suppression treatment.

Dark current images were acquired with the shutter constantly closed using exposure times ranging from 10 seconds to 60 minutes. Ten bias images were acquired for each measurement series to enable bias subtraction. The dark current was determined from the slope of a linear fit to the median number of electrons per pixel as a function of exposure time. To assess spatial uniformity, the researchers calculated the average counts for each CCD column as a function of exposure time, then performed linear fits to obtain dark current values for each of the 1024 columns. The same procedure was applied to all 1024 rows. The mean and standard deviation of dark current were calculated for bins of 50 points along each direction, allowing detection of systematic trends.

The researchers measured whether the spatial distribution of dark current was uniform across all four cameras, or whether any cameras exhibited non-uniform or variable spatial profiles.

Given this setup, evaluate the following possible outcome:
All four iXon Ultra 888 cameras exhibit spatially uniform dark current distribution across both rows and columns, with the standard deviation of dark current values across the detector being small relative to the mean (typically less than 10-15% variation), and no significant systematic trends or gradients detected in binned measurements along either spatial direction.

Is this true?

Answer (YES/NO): NO